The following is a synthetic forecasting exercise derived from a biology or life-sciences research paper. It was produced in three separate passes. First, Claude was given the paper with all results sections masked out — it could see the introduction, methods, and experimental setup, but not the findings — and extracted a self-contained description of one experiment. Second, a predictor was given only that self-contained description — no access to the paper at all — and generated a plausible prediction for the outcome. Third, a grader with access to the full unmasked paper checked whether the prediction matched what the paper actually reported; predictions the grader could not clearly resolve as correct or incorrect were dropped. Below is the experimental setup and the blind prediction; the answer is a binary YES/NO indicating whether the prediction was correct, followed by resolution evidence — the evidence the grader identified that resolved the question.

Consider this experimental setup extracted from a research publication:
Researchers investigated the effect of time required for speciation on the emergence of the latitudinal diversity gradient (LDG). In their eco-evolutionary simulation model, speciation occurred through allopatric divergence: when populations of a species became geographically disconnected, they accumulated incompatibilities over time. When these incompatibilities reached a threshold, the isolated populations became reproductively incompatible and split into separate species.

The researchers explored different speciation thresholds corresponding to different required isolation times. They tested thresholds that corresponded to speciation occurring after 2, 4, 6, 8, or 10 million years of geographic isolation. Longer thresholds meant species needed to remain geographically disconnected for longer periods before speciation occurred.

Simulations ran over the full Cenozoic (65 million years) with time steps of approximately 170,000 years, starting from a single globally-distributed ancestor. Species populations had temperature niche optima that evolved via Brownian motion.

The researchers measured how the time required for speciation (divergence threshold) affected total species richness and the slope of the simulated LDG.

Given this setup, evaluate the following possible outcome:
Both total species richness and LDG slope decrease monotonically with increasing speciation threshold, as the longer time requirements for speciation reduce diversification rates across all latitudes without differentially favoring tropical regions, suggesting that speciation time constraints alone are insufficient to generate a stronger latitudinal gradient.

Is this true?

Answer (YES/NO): YES